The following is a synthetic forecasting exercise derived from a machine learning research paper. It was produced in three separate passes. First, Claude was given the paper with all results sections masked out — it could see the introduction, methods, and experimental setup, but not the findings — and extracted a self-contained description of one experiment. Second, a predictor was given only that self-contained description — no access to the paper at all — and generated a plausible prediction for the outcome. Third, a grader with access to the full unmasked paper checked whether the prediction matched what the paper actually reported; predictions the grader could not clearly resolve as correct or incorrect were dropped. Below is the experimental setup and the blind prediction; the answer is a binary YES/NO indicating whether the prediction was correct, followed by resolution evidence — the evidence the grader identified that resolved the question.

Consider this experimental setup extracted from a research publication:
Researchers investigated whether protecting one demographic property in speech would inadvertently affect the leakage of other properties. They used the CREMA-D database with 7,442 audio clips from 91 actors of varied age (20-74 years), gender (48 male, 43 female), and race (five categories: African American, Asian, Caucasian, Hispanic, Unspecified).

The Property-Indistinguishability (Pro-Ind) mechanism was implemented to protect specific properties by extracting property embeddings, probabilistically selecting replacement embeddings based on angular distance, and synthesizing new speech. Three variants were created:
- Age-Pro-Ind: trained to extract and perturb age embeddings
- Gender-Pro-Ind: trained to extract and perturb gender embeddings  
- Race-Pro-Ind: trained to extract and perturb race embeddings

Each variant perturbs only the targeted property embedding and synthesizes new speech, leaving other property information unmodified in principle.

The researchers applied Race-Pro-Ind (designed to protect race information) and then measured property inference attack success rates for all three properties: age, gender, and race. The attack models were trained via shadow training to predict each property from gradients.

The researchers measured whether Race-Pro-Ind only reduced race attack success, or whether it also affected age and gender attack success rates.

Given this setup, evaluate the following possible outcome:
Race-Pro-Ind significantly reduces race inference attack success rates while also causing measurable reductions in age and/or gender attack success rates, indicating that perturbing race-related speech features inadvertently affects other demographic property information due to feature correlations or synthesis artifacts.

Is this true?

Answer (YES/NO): NO